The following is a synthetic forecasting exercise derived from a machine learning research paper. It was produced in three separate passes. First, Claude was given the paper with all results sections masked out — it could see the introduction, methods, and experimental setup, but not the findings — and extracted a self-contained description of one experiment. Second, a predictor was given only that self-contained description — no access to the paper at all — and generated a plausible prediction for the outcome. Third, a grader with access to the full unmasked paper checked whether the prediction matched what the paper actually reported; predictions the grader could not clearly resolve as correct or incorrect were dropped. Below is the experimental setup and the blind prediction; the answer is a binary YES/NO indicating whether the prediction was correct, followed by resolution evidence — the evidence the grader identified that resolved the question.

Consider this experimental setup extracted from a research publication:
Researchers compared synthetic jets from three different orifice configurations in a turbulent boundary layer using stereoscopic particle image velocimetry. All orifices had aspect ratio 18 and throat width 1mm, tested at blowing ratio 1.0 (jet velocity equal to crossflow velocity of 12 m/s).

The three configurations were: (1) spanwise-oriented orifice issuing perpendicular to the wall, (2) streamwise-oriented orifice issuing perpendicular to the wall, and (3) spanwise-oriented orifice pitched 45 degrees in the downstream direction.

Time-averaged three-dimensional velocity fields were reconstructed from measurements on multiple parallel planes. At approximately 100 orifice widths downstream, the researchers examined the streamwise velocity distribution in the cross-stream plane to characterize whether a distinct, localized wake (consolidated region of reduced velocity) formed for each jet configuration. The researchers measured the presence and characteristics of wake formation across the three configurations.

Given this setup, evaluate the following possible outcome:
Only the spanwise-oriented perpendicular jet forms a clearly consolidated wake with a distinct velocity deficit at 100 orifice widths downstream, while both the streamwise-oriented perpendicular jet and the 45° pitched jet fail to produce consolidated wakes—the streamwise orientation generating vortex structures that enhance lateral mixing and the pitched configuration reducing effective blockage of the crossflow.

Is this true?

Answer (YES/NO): NO